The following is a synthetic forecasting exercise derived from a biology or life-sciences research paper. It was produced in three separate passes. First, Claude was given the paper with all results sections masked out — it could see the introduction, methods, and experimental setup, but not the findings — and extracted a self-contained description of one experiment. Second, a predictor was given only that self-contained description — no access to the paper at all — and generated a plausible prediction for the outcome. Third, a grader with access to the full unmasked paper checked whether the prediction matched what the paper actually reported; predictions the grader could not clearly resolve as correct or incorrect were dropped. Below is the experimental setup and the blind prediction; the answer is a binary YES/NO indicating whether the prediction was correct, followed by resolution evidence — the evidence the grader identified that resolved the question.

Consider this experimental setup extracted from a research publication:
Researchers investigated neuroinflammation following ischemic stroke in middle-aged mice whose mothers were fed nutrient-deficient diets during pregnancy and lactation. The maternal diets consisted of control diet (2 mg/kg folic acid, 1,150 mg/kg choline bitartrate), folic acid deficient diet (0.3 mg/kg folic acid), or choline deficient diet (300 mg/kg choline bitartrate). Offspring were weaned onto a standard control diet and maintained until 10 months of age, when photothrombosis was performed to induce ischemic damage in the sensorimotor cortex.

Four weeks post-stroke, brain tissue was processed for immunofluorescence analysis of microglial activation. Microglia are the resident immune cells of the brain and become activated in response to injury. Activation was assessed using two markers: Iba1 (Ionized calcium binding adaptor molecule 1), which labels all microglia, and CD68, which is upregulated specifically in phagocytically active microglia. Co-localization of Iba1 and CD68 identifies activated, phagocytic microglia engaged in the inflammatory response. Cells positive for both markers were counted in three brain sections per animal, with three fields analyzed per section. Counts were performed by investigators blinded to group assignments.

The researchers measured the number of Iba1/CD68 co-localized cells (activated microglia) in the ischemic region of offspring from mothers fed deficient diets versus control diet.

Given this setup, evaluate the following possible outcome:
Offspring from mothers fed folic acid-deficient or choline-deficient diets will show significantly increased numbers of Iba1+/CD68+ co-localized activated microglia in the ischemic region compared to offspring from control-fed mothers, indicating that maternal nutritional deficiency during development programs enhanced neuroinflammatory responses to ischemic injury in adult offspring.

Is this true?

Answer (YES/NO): NO